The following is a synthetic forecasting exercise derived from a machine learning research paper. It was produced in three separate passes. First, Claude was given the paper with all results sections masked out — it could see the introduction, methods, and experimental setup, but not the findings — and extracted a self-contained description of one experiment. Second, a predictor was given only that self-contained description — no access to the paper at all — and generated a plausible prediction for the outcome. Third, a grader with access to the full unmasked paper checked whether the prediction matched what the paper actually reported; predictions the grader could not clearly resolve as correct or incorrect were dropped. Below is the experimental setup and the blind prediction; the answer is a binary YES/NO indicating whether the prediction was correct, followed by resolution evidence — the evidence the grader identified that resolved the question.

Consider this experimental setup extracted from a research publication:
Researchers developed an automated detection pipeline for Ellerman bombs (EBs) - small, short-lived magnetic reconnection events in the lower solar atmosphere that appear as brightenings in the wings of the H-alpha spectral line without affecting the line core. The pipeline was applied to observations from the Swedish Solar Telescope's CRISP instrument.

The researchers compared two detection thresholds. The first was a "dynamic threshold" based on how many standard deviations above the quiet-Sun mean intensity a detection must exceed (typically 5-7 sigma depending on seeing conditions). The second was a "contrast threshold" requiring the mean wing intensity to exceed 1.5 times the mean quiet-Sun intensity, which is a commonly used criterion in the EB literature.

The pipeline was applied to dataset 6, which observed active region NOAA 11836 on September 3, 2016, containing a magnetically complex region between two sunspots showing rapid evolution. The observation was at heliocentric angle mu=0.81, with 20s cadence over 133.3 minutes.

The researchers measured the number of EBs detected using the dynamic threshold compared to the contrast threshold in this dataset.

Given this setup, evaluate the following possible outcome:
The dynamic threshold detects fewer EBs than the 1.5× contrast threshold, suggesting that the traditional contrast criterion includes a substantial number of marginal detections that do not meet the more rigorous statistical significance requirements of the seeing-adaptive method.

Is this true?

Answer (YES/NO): NO